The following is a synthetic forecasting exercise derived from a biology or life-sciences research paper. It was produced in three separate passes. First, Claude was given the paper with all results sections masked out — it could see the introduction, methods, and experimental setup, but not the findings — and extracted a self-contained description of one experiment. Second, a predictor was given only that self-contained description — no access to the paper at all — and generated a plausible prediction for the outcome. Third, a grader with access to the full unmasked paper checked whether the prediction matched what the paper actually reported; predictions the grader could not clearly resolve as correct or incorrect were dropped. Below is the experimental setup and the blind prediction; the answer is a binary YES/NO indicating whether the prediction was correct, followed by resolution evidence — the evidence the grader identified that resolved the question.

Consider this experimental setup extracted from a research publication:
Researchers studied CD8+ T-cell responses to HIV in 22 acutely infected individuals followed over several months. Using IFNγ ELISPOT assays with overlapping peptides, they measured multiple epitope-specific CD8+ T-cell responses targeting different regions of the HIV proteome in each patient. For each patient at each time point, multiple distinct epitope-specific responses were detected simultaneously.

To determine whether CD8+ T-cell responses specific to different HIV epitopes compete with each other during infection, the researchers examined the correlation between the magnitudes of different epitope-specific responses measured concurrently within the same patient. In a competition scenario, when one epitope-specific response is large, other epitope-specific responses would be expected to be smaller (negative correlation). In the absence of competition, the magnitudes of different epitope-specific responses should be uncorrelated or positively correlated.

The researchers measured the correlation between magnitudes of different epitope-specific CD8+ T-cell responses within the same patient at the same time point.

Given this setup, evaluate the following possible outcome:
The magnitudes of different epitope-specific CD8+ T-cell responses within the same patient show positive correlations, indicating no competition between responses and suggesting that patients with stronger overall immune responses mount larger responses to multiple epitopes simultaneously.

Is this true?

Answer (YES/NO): YES